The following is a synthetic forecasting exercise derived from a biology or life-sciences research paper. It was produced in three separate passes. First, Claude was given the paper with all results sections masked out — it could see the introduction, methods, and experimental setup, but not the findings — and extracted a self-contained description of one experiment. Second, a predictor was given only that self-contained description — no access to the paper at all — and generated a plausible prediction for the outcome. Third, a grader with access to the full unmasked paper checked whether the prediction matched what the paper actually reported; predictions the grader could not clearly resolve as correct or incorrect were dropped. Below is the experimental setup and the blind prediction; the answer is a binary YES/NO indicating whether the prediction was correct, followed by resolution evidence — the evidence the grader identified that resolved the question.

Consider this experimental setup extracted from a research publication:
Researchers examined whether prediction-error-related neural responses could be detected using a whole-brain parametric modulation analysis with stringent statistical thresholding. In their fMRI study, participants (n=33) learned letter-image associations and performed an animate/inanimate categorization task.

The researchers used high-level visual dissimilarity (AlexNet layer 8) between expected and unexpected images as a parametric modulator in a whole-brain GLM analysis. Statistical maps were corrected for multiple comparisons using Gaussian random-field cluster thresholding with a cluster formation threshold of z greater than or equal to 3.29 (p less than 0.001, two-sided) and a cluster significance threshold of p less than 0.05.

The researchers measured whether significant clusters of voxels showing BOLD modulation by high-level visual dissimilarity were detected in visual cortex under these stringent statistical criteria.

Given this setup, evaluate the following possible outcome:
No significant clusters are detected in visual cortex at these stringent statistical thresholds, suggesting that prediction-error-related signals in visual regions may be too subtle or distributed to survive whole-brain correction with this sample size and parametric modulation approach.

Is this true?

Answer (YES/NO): NO